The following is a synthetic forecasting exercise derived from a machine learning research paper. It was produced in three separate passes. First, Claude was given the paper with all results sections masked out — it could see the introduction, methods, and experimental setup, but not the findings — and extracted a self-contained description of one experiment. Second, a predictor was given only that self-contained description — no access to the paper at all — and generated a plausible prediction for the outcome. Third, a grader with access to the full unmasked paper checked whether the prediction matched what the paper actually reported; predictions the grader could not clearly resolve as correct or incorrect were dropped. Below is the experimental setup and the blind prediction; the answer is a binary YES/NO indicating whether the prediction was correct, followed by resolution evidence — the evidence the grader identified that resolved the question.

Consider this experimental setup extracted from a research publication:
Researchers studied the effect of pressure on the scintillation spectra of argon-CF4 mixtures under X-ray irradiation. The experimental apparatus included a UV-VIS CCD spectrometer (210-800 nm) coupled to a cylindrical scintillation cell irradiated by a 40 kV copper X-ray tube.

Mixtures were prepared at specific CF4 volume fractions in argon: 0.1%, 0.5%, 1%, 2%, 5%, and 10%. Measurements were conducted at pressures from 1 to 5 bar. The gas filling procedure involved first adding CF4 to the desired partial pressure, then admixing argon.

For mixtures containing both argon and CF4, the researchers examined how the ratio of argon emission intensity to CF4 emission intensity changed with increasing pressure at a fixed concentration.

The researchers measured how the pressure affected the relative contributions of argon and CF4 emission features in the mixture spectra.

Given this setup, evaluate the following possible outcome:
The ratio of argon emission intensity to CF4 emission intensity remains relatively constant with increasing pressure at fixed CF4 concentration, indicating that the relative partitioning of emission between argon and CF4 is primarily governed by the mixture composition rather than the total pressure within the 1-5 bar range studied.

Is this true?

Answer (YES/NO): NO